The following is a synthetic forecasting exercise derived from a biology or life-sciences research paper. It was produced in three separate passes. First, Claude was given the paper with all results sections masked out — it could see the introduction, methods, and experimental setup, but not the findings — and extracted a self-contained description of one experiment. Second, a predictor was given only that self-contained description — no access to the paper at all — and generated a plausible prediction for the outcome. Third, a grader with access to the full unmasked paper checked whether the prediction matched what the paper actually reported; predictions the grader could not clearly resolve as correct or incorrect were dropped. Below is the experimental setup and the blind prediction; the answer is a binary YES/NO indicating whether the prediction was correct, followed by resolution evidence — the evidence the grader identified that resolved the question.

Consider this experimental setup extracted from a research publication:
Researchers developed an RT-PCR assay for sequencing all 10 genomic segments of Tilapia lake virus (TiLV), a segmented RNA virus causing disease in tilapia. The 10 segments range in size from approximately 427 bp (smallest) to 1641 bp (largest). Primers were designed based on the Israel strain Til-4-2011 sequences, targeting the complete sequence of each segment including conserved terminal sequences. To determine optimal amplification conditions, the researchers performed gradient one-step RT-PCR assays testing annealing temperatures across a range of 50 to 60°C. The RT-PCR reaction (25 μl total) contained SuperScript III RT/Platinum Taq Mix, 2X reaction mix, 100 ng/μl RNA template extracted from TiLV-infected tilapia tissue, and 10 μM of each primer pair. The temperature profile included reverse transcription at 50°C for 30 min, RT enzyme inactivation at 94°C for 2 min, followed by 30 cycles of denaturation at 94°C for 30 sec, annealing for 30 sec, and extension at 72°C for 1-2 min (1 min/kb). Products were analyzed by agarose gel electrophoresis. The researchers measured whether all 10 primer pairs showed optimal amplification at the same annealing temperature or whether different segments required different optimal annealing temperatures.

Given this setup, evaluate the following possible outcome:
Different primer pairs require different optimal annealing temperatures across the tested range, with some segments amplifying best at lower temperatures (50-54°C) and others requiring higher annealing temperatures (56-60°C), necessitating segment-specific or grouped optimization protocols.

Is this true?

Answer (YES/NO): YES